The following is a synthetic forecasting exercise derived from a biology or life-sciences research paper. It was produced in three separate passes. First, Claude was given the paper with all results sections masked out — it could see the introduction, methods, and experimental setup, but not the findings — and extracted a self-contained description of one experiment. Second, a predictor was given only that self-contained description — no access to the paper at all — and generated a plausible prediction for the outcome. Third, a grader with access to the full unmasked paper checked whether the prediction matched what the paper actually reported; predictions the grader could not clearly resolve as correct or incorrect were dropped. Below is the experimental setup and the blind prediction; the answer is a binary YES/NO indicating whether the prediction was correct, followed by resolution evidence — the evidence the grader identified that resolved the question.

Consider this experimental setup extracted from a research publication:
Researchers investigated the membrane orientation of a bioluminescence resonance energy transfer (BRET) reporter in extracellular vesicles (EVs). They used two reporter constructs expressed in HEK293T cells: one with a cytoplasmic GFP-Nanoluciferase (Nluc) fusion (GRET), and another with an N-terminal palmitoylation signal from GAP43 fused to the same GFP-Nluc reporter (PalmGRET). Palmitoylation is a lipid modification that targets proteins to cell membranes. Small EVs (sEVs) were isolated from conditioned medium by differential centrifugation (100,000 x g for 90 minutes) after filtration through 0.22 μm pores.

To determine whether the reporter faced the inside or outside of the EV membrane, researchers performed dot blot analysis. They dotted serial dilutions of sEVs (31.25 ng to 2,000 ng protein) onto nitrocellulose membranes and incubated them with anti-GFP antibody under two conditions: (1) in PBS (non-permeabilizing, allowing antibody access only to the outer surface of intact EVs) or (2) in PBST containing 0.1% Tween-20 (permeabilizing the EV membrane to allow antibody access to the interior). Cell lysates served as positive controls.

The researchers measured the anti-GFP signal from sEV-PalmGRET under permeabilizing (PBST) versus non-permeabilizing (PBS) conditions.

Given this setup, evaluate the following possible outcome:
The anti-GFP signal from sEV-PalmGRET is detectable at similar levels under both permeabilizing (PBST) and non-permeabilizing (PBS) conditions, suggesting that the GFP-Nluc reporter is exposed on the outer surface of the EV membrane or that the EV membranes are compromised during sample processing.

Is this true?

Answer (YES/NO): NO